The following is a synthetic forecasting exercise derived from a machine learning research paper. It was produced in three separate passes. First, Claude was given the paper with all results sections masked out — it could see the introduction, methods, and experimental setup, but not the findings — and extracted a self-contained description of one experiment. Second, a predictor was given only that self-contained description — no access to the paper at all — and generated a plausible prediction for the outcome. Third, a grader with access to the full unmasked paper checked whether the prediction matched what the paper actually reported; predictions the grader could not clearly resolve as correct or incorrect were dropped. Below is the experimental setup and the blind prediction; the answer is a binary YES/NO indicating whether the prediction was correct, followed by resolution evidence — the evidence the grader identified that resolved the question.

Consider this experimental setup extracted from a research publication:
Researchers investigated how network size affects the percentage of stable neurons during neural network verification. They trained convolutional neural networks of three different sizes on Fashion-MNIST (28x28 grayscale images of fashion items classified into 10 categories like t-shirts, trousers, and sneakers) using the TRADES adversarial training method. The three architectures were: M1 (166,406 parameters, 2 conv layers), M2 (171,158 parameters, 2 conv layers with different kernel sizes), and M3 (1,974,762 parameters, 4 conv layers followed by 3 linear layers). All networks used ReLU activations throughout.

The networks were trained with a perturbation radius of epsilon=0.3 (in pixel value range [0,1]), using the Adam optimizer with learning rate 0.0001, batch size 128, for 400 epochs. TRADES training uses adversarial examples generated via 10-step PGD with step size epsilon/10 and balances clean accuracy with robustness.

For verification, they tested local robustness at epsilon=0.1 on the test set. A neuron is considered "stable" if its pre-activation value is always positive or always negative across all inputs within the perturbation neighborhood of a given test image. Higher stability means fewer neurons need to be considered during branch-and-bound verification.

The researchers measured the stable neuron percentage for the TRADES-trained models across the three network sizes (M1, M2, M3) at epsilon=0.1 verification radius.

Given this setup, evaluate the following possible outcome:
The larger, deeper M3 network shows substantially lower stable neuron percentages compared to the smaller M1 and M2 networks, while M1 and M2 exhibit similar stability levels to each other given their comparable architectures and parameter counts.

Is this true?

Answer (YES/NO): YES